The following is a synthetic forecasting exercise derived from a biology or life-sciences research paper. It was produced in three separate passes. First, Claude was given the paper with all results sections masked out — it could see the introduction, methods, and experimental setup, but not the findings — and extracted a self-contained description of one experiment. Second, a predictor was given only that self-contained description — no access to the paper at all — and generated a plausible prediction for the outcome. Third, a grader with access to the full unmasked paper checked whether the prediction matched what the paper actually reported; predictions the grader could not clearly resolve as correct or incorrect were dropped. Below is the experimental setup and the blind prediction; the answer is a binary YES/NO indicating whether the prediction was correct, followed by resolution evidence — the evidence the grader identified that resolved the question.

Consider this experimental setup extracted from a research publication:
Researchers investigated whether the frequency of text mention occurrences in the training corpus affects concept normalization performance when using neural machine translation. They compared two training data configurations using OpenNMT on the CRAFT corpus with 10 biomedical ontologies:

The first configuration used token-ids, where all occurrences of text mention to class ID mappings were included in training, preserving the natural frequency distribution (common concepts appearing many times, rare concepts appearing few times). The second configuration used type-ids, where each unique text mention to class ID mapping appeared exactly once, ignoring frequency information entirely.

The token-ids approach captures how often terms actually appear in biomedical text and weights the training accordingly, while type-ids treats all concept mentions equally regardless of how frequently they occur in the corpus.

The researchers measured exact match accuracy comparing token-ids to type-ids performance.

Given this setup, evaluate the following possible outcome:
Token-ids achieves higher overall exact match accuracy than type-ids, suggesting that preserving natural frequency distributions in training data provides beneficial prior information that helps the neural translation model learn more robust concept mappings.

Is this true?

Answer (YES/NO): YES